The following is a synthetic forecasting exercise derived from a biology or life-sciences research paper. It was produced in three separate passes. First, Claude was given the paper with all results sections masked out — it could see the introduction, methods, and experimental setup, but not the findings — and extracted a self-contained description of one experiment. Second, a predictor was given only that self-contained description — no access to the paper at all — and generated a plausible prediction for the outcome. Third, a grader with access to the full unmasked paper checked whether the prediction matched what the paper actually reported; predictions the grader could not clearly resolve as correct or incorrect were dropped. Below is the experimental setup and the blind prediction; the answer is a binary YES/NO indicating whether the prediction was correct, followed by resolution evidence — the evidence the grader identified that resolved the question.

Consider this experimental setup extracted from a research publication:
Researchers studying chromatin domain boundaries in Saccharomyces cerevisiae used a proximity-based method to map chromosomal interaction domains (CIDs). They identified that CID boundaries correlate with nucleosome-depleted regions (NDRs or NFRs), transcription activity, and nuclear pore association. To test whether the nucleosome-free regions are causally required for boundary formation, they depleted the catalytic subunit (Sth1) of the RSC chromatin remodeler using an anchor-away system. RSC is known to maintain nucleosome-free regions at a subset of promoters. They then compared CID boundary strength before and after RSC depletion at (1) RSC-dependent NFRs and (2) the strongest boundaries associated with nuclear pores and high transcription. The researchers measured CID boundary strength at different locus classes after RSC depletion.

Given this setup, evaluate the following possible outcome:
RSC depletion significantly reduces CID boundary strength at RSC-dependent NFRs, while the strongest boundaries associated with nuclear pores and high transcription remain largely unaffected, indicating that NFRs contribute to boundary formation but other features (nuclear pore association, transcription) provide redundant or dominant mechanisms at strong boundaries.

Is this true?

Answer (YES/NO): YES